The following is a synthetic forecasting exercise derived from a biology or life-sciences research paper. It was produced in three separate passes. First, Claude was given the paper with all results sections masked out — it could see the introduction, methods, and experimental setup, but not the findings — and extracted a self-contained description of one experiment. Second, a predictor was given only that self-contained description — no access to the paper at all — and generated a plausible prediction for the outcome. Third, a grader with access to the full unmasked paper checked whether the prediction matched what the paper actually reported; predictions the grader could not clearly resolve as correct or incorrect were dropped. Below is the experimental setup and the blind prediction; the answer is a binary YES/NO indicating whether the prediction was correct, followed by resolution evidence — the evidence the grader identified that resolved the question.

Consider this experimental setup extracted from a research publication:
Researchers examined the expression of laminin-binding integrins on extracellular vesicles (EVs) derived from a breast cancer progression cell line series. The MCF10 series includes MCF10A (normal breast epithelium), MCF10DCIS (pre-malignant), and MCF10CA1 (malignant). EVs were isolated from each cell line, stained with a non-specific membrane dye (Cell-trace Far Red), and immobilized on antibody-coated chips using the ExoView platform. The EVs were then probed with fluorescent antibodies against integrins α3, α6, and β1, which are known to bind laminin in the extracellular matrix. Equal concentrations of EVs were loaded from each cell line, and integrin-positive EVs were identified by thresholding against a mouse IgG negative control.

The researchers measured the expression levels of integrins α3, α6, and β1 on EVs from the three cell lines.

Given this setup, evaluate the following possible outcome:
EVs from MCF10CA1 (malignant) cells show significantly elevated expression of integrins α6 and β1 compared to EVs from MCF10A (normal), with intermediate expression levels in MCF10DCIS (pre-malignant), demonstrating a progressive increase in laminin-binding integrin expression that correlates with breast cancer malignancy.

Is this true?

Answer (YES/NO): NO